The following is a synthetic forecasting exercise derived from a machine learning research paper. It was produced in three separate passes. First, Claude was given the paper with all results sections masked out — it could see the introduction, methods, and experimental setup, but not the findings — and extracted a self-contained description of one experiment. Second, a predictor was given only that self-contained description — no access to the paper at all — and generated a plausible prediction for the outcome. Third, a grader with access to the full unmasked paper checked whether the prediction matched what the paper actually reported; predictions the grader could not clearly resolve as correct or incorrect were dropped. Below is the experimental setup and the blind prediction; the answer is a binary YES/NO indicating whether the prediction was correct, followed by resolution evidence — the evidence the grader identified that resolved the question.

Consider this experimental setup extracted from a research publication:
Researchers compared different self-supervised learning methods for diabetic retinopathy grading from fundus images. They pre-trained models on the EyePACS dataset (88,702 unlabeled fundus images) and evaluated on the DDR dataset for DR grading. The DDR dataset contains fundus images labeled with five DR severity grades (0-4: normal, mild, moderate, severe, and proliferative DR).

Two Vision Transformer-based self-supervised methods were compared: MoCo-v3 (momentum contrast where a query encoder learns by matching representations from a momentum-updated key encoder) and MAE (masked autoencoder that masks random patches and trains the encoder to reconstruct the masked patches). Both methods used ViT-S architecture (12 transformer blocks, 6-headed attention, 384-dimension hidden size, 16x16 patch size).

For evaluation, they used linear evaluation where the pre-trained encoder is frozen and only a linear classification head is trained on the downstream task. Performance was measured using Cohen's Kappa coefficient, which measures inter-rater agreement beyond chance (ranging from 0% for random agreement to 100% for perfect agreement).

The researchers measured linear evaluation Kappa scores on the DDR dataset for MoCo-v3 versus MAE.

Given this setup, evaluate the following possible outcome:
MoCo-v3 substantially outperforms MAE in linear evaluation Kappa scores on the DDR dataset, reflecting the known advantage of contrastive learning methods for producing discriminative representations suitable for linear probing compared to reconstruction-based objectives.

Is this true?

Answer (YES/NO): YES